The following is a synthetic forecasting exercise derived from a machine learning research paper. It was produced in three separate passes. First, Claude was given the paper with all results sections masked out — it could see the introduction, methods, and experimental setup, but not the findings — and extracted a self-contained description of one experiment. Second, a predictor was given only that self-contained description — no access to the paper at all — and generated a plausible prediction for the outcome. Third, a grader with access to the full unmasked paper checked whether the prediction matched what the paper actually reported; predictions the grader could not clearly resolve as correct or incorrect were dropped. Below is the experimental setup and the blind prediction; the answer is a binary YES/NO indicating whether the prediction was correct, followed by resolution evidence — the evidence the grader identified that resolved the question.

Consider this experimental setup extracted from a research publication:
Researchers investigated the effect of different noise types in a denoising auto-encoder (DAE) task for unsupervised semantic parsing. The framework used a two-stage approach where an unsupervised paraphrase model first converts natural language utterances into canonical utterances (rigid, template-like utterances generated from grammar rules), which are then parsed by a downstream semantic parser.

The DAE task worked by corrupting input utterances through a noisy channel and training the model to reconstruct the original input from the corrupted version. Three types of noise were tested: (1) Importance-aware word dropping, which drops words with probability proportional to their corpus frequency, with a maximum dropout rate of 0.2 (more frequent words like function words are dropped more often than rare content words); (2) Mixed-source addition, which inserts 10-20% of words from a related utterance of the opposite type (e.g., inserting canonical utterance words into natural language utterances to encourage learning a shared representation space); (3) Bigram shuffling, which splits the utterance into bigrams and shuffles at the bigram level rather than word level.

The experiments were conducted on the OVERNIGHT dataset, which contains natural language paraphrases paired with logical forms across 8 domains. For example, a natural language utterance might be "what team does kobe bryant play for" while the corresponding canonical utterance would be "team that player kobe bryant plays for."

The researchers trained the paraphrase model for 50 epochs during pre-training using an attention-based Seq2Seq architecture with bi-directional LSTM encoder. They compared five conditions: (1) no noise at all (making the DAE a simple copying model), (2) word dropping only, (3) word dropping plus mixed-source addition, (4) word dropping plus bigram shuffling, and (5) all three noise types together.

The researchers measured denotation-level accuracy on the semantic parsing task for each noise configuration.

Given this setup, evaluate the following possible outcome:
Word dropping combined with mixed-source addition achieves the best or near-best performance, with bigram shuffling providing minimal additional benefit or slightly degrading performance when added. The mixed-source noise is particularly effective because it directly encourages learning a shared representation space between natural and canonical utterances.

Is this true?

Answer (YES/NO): NO